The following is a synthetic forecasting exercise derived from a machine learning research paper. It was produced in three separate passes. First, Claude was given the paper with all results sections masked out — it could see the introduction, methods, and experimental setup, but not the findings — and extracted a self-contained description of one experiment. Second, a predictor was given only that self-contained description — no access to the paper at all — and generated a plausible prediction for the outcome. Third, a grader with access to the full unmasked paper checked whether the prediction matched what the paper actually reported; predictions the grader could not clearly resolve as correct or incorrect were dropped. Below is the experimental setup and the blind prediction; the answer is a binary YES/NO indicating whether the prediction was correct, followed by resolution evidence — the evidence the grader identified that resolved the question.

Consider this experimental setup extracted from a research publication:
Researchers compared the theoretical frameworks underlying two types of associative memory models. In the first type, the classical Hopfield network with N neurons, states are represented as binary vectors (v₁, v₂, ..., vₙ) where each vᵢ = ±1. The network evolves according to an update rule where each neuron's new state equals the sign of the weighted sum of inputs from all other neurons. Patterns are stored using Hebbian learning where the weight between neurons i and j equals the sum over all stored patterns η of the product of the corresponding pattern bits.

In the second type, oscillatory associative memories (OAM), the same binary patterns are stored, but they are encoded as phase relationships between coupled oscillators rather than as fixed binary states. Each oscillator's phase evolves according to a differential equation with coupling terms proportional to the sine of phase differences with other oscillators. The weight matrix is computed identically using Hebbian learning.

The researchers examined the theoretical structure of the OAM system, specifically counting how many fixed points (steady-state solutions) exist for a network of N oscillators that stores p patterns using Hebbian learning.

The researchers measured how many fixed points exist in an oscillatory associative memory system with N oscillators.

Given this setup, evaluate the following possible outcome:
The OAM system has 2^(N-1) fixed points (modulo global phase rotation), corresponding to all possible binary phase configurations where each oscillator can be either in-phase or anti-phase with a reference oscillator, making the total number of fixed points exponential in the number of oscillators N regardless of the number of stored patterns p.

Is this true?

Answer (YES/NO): NO